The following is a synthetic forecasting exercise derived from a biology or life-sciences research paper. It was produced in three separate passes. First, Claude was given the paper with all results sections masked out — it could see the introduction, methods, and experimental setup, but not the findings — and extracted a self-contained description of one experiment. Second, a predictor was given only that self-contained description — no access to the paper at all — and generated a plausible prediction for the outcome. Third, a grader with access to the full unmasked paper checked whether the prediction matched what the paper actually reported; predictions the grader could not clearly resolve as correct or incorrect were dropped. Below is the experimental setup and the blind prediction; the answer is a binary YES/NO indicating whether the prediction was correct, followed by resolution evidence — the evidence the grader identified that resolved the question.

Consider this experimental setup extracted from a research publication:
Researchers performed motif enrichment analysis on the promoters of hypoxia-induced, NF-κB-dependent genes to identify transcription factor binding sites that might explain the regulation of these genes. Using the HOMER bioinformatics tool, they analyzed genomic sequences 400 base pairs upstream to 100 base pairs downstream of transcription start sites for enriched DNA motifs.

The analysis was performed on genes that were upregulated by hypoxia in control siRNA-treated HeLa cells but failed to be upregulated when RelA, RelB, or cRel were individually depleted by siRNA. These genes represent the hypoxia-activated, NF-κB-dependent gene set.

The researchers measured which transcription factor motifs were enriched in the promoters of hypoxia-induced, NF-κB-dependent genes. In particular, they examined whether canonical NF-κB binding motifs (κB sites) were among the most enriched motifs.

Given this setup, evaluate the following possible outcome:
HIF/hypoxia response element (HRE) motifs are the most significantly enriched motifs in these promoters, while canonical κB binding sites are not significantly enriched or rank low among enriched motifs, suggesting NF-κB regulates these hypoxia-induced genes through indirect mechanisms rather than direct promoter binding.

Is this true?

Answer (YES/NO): YES